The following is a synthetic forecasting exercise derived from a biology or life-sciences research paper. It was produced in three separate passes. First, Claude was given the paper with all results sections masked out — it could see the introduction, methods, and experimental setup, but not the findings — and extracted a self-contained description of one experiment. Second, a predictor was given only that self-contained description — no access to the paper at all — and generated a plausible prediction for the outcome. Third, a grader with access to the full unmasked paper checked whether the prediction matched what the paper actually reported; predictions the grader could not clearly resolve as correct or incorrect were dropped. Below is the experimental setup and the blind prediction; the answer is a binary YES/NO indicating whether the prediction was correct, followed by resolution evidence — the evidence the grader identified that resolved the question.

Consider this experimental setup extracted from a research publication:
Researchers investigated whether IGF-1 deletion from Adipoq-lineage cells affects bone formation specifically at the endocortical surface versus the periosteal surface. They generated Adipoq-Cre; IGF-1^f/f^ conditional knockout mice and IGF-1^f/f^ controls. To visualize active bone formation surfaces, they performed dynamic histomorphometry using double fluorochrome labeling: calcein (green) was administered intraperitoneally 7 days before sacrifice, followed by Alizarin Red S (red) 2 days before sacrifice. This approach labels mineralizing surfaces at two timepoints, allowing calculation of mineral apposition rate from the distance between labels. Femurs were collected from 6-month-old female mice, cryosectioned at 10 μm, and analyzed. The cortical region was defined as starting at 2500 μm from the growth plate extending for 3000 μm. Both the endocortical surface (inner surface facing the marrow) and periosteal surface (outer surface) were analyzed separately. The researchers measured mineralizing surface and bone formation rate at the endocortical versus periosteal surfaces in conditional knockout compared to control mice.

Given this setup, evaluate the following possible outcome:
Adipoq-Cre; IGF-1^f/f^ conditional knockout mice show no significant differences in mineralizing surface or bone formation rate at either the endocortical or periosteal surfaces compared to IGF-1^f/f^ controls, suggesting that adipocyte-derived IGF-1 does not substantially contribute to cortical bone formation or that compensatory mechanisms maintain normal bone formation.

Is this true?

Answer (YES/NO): NO